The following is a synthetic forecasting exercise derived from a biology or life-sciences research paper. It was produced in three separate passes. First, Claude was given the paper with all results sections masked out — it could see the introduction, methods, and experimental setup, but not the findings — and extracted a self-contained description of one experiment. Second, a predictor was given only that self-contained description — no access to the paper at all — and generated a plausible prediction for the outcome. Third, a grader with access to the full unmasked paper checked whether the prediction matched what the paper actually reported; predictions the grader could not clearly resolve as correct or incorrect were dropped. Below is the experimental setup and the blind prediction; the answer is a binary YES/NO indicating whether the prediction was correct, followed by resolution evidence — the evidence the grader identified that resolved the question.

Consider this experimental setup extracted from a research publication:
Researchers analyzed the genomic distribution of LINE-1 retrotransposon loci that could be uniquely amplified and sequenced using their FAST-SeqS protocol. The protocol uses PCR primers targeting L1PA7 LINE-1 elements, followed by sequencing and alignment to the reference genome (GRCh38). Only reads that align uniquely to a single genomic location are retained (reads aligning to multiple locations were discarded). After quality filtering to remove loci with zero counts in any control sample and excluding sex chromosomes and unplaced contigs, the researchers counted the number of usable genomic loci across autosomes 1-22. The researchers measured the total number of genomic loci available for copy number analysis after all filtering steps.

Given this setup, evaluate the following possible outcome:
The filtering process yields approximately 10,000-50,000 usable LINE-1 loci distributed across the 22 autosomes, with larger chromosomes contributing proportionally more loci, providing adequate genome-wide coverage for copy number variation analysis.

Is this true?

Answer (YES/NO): NO